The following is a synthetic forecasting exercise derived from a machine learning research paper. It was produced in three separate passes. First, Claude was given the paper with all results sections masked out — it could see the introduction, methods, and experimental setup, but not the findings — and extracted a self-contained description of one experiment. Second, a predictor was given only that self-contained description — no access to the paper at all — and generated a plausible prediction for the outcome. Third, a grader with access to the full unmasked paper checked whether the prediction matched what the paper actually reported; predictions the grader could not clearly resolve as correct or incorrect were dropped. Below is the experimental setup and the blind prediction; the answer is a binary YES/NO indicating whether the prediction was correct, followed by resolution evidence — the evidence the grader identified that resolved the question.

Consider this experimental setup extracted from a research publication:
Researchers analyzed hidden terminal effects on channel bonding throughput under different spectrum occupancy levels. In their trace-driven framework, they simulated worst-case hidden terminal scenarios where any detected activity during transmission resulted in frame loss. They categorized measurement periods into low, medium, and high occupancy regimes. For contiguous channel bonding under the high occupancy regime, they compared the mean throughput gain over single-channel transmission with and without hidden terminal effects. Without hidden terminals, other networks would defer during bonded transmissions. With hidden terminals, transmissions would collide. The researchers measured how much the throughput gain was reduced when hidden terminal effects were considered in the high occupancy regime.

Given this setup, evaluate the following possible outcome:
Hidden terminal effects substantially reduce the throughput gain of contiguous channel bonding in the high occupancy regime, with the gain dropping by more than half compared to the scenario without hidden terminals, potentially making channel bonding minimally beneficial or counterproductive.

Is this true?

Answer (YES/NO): NO